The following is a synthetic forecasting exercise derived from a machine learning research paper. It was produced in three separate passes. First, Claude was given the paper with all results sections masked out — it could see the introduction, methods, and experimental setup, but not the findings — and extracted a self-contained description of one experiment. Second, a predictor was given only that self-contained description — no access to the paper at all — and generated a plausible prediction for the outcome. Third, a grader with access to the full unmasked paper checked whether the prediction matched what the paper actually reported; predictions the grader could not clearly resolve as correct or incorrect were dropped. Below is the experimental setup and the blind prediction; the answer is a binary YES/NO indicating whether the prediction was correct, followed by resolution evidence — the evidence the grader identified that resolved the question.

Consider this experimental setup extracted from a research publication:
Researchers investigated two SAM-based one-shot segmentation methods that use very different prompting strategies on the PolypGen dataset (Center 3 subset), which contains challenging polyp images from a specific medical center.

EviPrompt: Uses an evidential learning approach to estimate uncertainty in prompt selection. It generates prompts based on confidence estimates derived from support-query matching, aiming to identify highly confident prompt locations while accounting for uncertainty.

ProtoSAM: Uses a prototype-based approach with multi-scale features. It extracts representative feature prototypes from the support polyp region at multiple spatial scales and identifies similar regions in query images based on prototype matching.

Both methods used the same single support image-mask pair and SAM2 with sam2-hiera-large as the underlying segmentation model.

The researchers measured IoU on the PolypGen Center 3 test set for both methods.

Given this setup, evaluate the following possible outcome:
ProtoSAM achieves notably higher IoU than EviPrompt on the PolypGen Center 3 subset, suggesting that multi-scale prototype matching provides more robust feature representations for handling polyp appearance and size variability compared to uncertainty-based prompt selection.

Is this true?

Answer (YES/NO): YES